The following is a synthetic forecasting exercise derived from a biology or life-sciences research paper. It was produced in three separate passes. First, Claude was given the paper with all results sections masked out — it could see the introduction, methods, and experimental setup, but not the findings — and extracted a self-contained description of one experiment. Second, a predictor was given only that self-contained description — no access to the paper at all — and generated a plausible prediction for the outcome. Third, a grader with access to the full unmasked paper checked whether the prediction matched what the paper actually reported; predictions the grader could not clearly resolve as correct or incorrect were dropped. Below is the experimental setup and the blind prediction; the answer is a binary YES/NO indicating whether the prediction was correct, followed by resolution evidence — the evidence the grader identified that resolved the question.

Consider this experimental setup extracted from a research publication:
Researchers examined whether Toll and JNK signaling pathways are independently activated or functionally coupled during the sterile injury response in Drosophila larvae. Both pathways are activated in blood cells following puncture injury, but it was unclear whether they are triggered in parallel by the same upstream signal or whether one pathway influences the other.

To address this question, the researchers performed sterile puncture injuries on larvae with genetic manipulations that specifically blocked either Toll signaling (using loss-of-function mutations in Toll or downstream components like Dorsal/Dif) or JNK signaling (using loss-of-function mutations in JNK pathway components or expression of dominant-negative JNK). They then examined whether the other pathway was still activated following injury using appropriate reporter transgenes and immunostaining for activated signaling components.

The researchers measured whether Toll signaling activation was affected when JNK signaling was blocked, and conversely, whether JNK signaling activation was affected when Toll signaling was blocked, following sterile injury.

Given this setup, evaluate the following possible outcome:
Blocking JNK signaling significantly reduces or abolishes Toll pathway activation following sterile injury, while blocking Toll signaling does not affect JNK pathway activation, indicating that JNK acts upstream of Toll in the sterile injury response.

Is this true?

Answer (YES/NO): NO